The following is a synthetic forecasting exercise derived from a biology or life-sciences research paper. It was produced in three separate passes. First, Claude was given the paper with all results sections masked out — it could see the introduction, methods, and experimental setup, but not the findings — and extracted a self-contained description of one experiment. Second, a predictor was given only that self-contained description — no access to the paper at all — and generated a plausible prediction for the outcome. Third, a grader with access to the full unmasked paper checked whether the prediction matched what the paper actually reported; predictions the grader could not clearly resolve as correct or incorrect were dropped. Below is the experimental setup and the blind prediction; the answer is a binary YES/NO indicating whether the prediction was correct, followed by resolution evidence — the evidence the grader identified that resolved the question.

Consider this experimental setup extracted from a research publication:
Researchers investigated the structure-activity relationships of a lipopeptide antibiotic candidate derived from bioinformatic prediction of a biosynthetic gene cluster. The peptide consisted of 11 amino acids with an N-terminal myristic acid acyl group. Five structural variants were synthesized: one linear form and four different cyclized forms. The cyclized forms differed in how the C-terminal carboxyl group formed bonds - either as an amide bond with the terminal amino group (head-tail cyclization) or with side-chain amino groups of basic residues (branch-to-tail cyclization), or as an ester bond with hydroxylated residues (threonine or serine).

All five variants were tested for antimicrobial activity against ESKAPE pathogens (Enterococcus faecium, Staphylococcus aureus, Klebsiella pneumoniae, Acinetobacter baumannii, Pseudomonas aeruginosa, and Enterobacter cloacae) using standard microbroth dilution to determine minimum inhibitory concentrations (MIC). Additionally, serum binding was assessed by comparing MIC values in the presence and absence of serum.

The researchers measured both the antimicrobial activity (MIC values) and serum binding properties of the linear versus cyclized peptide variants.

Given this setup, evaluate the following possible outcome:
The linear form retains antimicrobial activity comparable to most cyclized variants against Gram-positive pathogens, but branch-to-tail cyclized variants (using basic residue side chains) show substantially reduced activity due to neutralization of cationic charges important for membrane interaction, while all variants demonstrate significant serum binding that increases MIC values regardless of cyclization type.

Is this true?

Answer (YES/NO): NO